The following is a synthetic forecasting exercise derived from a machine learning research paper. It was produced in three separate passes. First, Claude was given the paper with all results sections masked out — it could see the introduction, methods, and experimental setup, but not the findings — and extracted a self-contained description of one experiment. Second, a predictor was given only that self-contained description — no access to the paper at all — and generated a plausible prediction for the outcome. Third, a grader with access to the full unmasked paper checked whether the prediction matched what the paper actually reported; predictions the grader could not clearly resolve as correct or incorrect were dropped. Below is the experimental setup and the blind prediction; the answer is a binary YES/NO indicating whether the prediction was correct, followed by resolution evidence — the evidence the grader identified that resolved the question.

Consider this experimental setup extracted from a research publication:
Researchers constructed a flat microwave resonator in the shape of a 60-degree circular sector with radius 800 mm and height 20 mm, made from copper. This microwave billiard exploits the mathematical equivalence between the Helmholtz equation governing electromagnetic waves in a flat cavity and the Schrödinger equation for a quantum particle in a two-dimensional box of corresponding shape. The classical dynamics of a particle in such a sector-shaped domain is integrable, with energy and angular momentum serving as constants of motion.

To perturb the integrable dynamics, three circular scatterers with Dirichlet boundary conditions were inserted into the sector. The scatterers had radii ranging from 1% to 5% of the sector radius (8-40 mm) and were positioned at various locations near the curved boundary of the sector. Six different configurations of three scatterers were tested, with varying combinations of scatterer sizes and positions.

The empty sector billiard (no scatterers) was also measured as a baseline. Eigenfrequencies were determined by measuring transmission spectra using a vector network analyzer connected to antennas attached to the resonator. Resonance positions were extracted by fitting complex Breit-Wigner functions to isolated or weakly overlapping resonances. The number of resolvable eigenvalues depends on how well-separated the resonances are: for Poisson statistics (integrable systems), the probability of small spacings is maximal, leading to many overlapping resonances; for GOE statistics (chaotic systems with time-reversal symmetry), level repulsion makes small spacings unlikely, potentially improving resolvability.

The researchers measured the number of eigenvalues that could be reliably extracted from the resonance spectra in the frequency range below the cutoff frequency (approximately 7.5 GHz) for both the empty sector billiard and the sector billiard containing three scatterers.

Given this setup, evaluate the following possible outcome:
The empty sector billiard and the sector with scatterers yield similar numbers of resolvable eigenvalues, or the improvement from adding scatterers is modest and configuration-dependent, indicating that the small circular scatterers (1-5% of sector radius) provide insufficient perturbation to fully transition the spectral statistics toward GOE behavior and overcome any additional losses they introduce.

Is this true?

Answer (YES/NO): NO